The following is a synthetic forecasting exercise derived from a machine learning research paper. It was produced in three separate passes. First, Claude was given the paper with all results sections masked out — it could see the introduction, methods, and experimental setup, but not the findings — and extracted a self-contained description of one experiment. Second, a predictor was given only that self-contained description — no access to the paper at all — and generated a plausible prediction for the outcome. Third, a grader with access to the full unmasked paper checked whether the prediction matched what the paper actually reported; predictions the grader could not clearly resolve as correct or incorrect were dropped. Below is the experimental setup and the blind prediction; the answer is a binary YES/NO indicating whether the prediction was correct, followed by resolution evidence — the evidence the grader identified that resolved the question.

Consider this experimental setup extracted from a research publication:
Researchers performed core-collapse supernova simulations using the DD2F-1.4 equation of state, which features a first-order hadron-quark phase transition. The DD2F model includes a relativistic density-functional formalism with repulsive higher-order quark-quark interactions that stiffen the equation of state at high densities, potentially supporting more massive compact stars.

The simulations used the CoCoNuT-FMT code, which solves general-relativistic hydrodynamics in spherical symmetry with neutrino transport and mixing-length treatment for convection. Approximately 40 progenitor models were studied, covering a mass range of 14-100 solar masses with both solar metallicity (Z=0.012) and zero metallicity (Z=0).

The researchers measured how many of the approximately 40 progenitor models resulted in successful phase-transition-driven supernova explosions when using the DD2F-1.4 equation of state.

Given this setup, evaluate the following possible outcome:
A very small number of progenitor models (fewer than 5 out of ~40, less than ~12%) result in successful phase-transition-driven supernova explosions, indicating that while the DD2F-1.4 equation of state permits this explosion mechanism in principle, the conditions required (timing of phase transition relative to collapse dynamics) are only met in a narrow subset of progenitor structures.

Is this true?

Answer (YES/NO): YES